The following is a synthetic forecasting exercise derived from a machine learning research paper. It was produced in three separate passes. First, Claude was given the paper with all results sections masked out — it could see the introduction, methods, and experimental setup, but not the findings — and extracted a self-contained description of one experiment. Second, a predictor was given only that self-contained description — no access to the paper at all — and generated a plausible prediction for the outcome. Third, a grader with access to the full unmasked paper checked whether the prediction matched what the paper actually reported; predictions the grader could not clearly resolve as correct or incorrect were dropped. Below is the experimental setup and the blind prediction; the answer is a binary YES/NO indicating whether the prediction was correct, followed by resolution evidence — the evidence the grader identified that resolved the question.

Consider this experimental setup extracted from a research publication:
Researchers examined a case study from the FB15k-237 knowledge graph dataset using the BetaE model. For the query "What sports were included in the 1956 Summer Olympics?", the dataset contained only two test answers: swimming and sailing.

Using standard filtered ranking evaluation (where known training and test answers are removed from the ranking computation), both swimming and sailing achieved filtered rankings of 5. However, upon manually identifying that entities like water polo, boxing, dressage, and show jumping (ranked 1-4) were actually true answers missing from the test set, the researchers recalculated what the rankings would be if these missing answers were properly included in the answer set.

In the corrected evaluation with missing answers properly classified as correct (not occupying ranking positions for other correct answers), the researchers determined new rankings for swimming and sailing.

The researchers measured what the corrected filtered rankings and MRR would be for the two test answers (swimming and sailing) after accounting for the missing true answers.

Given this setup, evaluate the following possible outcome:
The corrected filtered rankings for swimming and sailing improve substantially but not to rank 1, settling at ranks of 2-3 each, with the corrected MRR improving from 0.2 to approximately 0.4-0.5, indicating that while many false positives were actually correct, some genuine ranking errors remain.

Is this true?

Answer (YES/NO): NO